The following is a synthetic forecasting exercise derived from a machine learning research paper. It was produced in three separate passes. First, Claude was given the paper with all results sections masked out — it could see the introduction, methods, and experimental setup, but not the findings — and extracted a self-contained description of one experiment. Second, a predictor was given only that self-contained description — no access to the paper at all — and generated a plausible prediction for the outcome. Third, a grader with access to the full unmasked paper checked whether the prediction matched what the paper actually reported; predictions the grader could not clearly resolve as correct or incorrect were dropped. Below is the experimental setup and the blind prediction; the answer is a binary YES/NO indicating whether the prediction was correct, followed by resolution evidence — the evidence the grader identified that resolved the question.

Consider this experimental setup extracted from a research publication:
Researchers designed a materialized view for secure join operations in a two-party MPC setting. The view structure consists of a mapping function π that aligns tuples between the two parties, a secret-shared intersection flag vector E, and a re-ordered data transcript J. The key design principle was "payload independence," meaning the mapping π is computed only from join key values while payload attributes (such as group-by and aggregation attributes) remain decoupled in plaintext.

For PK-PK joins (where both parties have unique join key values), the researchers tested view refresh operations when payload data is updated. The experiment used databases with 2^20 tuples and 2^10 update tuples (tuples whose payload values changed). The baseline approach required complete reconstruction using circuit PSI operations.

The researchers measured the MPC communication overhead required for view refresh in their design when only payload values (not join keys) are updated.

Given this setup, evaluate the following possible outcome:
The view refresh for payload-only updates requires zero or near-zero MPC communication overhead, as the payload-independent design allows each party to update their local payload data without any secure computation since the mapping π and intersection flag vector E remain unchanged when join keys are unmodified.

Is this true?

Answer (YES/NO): YES